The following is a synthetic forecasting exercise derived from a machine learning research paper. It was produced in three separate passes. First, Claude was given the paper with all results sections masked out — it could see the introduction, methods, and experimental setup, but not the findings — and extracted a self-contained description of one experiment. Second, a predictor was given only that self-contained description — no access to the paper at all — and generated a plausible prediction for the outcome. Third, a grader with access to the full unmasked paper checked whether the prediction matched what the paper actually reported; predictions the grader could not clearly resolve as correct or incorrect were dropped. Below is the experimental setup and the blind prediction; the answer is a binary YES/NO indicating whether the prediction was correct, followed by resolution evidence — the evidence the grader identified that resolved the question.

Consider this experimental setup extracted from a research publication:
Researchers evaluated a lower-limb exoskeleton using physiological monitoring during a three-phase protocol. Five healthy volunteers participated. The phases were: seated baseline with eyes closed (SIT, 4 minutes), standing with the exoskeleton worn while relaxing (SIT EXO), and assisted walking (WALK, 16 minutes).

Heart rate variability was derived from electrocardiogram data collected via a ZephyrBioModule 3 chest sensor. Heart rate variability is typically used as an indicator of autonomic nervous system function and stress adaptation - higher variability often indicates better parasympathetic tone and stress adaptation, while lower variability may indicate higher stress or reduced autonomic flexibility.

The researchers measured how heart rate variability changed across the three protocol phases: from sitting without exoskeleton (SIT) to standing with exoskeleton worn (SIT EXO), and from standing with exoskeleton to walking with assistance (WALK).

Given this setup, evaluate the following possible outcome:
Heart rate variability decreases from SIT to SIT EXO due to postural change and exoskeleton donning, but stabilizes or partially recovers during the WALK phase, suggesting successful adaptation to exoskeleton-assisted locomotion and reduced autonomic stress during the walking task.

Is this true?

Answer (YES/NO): NO